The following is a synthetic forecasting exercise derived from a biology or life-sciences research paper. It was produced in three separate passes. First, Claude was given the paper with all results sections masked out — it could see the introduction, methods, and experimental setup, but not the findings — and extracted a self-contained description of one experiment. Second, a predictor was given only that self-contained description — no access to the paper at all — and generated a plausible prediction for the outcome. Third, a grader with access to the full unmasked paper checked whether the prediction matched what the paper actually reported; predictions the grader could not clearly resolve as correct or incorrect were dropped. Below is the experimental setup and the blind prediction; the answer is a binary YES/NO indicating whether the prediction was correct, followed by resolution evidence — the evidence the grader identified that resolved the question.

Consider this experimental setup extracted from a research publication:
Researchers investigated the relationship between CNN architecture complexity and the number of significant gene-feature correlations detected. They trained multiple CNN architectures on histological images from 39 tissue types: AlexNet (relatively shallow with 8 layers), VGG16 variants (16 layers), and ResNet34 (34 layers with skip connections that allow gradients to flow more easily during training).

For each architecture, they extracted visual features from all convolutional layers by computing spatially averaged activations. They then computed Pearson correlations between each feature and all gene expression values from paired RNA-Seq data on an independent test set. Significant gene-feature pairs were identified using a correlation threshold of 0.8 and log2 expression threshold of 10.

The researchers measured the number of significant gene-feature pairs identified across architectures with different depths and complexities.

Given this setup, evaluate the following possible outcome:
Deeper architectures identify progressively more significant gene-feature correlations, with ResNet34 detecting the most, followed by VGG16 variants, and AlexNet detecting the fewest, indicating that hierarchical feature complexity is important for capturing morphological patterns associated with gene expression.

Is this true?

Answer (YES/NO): NO